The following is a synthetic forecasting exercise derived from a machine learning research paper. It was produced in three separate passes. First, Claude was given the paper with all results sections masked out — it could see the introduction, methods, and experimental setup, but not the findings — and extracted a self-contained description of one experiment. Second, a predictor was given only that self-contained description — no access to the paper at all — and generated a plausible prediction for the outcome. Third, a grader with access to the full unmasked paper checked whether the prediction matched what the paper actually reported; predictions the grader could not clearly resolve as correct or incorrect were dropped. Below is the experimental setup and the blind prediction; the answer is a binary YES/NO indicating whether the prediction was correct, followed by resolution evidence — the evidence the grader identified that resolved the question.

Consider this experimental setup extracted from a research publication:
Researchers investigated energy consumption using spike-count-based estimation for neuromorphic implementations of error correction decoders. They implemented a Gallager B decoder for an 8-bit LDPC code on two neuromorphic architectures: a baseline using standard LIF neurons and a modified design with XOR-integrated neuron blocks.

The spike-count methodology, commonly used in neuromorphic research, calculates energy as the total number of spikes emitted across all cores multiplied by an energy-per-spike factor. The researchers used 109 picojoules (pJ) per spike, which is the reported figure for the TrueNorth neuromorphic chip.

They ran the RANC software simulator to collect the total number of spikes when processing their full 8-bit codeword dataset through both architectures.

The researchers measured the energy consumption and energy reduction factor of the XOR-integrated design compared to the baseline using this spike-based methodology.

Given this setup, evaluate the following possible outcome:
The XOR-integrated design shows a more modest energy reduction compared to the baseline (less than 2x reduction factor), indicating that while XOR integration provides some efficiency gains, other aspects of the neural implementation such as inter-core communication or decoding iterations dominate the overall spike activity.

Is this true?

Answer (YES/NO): NO